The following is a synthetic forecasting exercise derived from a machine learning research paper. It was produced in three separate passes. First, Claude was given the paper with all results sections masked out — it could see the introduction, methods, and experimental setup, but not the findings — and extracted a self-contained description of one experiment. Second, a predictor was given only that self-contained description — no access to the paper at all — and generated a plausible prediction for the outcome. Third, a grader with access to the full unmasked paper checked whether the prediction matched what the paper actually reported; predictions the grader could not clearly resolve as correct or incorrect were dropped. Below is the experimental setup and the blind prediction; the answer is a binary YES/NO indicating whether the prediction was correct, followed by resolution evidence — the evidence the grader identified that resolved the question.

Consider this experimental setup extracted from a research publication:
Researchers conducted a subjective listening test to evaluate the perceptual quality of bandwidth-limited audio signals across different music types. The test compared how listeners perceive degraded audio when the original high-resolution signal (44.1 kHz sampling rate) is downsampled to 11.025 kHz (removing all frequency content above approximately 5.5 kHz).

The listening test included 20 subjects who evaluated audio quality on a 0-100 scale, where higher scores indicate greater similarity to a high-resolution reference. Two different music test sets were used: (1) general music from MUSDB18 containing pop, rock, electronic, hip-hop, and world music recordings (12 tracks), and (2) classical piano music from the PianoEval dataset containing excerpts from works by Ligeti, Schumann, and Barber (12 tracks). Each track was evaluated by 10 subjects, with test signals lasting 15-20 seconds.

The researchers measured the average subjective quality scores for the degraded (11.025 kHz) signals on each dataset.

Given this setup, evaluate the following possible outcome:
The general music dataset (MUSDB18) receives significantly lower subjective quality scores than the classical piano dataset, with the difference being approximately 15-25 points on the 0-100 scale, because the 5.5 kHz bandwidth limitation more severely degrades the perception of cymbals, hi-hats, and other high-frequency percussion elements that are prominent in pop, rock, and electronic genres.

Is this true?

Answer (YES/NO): NO